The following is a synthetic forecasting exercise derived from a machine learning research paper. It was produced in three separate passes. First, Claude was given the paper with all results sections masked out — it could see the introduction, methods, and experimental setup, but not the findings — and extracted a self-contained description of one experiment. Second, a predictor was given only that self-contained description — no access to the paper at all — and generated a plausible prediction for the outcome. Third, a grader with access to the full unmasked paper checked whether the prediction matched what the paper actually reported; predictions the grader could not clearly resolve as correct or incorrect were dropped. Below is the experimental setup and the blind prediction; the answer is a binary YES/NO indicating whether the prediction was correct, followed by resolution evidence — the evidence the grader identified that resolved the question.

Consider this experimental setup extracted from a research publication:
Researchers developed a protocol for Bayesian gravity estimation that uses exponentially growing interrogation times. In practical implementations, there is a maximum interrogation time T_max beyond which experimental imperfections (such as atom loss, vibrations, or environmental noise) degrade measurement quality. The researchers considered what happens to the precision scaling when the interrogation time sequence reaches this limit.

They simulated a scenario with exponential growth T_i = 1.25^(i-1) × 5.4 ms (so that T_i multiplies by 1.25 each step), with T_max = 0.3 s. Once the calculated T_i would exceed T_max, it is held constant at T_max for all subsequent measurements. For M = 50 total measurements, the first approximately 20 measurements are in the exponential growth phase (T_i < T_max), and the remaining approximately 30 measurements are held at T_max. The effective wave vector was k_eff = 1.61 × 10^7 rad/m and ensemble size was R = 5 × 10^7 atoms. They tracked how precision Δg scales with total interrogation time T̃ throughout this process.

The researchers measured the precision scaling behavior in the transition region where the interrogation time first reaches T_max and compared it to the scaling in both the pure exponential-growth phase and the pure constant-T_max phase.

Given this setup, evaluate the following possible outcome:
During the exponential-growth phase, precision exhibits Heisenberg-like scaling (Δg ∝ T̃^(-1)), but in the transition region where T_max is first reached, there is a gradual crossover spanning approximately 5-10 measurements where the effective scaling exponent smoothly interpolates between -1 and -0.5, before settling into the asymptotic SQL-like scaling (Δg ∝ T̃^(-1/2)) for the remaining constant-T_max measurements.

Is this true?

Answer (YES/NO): NO